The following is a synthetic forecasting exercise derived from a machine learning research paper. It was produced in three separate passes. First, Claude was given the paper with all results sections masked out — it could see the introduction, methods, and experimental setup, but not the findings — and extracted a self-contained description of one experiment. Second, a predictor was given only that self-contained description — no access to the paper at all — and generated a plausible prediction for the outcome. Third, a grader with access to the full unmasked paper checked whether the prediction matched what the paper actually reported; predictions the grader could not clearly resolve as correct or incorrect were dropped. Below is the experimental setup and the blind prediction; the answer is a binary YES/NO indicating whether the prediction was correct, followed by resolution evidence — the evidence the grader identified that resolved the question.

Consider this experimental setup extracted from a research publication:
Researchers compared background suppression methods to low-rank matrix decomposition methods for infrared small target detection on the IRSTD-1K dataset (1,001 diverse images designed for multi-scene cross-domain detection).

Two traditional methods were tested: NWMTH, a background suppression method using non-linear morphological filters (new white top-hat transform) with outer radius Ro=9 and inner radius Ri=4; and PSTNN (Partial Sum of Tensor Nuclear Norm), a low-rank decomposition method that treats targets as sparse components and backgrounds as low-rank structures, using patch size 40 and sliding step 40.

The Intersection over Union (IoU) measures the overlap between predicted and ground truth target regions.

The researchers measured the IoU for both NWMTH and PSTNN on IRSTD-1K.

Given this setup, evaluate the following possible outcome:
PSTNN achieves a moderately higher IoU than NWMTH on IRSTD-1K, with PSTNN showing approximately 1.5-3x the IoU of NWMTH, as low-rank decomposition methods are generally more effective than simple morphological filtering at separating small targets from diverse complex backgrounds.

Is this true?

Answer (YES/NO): YES